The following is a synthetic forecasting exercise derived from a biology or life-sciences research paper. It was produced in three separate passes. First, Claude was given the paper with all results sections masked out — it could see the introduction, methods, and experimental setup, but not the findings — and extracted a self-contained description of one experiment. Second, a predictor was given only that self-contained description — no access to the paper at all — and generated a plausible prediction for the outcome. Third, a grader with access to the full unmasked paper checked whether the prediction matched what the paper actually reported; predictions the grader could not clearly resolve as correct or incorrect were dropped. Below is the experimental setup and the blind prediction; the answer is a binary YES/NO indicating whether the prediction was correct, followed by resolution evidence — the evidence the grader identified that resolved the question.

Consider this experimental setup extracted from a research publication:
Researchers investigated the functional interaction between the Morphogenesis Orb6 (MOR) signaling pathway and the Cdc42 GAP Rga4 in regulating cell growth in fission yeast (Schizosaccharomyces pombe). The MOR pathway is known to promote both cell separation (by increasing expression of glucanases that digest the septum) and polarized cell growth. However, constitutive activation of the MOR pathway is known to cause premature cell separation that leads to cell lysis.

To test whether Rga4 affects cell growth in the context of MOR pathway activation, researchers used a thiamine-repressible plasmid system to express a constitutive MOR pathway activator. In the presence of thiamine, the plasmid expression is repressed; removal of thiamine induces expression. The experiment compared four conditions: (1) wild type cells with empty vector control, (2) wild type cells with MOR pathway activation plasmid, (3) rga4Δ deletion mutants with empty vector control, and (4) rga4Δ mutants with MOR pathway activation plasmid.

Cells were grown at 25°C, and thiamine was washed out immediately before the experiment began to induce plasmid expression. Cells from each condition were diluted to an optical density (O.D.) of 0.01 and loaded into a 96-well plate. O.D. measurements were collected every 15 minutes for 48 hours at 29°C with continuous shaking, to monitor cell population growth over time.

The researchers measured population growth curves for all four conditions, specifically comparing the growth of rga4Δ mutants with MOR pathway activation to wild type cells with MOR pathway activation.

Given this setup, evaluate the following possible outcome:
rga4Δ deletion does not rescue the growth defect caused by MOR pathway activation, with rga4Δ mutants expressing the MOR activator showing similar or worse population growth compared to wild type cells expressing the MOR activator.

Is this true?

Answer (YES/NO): NO